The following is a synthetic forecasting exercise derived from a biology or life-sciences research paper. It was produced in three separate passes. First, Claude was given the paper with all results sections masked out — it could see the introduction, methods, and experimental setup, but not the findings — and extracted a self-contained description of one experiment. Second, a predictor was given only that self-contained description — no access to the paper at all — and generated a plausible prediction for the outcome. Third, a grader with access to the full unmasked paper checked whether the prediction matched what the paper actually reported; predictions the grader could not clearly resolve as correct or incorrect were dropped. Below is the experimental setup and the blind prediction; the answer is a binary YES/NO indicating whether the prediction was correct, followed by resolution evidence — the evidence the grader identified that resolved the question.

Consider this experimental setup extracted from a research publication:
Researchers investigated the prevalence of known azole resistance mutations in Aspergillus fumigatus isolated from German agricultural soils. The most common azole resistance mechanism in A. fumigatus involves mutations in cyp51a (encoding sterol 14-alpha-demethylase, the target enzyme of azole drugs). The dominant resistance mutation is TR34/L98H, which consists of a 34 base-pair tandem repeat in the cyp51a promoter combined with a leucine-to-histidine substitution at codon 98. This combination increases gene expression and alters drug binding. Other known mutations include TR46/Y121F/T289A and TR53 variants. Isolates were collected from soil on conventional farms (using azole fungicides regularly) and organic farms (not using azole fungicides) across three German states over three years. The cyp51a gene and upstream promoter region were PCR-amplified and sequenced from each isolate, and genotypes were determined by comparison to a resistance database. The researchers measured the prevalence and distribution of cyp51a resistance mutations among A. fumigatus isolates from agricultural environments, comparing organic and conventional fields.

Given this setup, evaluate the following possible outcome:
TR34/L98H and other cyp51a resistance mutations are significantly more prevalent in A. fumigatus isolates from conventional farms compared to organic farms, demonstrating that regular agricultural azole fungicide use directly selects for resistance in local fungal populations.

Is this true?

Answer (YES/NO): NO